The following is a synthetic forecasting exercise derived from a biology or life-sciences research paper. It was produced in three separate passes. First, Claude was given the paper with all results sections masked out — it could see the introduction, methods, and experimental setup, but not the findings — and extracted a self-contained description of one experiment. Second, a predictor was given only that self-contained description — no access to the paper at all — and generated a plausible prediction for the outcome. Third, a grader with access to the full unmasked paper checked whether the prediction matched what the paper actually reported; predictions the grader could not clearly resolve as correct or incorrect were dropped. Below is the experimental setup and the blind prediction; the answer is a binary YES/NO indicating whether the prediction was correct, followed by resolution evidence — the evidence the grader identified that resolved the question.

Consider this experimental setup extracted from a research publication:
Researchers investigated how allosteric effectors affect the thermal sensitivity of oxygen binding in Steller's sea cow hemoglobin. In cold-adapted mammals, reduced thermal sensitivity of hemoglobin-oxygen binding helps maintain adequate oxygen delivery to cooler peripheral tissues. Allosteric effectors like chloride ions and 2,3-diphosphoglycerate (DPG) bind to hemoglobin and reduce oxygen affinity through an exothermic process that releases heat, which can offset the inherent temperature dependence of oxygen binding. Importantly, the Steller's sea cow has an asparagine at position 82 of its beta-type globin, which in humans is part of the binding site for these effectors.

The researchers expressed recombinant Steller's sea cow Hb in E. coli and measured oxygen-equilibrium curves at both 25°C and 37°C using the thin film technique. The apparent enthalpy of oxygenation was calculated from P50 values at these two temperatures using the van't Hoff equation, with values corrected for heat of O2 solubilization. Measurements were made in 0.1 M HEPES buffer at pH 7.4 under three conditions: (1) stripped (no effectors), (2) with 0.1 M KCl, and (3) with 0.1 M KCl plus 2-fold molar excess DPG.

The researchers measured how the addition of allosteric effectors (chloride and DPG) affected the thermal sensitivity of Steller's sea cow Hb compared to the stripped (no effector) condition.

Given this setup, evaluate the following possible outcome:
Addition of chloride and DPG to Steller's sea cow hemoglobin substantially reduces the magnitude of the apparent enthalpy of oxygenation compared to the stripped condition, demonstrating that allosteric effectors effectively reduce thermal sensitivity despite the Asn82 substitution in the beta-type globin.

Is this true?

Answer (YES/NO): NO